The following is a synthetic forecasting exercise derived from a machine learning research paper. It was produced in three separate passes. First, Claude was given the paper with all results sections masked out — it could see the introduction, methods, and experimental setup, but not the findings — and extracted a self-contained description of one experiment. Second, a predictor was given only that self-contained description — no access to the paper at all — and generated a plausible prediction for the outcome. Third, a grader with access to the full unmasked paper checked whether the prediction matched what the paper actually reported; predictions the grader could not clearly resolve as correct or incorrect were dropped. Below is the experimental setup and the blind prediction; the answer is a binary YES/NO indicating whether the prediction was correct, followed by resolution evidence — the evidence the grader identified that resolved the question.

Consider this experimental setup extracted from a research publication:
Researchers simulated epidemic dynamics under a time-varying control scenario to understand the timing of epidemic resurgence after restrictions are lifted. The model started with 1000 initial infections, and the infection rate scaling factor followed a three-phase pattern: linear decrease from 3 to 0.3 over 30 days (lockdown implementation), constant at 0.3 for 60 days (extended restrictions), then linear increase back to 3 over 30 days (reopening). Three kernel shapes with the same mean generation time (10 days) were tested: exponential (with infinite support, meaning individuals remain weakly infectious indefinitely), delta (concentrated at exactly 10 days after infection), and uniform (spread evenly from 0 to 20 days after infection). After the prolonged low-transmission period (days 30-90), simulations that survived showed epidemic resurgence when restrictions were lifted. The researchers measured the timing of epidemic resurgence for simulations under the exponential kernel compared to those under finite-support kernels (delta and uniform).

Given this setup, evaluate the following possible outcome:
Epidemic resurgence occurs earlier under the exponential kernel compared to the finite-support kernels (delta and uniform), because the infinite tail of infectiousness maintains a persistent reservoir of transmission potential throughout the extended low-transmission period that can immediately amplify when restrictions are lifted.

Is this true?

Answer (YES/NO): YES